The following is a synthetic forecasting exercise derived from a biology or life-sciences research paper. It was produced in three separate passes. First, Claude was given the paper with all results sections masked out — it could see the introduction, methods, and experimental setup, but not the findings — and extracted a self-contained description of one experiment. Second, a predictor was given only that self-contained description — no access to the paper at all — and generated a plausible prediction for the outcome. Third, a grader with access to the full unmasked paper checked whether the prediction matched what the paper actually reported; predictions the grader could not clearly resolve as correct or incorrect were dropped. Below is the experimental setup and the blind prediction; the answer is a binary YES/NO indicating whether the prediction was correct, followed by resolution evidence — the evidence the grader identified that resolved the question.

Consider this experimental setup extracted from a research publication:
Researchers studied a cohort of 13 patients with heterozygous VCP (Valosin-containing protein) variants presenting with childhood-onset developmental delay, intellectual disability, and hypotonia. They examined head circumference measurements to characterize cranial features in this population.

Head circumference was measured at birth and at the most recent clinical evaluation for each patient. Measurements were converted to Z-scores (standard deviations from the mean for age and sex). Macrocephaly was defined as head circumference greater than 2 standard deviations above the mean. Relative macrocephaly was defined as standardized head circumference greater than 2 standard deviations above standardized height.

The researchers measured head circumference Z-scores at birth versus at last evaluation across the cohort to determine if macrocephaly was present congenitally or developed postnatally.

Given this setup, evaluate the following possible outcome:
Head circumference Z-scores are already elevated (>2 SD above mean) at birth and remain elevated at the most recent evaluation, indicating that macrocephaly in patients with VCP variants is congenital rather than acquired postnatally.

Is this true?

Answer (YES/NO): NO